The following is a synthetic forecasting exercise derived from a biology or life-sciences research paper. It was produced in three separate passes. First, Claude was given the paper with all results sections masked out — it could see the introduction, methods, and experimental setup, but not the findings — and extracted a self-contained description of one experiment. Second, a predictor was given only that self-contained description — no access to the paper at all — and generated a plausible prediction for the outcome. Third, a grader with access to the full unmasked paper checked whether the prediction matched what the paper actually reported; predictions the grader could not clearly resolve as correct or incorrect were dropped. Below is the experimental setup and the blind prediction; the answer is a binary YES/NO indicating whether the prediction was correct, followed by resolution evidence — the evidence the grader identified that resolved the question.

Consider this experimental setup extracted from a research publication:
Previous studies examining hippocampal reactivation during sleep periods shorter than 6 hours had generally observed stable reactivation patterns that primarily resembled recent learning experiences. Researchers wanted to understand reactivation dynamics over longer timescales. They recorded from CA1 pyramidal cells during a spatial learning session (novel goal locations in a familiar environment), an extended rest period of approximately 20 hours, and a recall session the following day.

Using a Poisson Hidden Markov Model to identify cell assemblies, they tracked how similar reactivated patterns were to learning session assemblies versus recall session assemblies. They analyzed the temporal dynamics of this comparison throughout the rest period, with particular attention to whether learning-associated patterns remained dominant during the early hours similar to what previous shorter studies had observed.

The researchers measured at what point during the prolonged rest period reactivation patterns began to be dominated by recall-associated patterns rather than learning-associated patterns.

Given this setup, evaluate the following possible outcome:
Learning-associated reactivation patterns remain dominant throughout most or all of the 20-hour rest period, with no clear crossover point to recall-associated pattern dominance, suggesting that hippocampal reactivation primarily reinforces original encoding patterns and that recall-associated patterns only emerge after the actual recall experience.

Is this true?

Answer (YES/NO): NO